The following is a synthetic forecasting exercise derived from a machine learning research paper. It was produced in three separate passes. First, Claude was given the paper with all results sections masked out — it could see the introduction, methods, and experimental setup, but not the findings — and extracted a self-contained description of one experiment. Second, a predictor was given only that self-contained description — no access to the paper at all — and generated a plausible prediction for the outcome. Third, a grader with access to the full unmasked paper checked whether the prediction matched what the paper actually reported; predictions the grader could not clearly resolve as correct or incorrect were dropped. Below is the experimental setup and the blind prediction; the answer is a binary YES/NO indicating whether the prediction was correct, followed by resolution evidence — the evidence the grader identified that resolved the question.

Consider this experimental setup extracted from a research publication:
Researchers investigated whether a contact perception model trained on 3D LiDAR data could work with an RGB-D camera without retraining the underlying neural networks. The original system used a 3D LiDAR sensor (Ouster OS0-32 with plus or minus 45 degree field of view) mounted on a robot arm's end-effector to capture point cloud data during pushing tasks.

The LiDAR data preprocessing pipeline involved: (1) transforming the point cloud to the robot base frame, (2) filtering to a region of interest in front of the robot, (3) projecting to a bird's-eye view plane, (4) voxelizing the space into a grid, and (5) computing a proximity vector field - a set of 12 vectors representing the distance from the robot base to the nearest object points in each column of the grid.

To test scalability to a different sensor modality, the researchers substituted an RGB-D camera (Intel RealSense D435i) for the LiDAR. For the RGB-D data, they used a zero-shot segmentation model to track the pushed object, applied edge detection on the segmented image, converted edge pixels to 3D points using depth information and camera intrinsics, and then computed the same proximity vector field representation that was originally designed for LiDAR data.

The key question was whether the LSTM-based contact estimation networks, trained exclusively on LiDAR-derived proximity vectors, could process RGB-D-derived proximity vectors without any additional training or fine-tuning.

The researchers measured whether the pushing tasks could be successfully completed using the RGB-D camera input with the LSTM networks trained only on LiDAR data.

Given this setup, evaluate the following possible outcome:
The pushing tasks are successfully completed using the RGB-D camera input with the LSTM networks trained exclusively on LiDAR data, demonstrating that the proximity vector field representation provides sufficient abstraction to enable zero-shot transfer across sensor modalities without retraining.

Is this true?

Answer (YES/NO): YES